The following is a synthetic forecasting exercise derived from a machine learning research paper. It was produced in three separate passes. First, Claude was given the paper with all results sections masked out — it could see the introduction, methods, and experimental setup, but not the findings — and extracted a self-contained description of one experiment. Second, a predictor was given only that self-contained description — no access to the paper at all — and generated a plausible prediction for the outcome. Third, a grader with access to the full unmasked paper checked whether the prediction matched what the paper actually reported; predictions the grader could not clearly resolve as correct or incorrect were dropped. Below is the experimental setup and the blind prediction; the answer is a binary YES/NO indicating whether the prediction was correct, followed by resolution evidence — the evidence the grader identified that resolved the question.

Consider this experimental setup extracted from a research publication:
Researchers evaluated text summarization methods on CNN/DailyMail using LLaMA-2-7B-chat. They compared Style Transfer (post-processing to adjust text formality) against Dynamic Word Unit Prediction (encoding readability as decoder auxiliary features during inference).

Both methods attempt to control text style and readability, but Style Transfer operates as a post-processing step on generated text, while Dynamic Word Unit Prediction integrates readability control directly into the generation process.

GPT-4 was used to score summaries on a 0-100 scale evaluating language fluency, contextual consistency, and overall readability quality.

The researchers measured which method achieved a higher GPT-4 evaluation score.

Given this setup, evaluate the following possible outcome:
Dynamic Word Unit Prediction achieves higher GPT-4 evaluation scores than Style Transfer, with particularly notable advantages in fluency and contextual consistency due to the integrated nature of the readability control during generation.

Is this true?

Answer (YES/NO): NO